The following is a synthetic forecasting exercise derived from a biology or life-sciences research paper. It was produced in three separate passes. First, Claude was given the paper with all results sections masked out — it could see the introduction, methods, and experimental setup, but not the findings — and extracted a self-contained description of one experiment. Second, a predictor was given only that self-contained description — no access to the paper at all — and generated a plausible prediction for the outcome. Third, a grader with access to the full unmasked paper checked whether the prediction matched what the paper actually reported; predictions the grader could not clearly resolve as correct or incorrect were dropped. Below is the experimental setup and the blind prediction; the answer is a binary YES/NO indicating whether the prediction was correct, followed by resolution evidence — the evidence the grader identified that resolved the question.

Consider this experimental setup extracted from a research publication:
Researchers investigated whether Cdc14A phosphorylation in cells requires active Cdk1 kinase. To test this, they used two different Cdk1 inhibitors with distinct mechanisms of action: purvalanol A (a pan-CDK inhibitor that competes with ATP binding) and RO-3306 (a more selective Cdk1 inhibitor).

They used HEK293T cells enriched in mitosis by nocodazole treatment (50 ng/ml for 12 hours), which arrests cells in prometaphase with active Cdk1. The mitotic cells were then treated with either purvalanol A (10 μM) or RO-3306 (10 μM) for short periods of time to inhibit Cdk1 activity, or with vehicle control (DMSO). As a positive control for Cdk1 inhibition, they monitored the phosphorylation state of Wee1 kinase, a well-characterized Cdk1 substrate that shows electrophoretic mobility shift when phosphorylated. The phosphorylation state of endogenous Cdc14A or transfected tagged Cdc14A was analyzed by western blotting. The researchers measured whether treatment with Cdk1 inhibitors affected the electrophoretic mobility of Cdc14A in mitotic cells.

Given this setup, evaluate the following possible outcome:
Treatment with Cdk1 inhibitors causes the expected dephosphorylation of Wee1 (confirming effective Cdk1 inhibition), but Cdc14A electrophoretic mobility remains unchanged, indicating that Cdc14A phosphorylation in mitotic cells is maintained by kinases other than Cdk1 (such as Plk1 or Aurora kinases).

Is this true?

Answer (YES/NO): NO